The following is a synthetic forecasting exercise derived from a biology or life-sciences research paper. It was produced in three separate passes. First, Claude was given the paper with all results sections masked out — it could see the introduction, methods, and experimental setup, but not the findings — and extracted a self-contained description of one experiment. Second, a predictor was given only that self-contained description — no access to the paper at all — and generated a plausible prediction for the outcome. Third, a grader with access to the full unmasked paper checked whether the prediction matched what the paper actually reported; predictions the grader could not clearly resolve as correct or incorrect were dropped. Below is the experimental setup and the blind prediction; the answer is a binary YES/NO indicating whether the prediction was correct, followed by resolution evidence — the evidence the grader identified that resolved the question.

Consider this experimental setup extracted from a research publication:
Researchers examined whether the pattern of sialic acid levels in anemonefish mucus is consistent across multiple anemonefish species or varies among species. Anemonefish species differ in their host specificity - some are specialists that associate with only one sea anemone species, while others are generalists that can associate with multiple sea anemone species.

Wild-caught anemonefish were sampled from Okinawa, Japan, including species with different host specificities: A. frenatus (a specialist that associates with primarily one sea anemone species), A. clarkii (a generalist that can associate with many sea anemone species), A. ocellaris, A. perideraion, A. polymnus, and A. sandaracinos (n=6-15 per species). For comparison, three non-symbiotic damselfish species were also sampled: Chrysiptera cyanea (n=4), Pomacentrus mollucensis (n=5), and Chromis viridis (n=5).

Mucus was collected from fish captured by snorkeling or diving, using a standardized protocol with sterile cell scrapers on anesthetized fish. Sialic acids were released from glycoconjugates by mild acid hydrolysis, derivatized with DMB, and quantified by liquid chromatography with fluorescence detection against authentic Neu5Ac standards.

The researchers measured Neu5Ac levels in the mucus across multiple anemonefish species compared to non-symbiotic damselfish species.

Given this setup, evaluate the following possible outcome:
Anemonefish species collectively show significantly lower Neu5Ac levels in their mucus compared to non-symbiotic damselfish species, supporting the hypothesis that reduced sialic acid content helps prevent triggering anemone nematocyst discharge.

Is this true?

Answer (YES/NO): YES